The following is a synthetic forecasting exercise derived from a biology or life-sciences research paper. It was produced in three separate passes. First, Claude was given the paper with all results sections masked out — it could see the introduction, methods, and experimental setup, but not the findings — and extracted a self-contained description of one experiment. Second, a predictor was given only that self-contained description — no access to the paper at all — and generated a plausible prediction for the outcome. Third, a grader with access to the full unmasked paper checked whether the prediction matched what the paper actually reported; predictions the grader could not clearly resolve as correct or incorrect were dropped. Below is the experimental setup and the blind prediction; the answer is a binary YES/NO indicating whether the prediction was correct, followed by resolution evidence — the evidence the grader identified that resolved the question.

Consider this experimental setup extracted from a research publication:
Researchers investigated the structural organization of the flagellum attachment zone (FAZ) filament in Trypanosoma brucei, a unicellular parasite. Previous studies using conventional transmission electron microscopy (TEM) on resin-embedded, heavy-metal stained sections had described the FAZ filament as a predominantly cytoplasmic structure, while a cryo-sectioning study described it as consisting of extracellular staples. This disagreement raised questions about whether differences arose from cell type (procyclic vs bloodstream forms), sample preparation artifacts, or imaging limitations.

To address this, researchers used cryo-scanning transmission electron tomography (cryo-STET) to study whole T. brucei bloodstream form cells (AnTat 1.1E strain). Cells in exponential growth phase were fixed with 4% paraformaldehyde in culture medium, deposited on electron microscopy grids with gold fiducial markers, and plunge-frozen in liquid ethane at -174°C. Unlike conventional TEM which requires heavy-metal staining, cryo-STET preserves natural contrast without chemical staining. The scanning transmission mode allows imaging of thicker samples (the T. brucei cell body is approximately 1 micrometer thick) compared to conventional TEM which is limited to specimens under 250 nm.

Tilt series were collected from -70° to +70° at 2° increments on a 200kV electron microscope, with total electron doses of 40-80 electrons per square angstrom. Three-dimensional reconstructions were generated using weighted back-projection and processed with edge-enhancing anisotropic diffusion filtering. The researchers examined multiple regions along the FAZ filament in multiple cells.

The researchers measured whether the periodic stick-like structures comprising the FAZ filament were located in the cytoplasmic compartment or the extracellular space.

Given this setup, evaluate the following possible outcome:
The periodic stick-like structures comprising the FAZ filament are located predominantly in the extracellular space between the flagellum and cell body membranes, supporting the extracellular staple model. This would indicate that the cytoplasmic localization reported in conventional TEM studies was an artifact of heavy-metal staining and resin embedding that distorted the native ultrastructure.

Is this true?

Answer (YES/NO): NO